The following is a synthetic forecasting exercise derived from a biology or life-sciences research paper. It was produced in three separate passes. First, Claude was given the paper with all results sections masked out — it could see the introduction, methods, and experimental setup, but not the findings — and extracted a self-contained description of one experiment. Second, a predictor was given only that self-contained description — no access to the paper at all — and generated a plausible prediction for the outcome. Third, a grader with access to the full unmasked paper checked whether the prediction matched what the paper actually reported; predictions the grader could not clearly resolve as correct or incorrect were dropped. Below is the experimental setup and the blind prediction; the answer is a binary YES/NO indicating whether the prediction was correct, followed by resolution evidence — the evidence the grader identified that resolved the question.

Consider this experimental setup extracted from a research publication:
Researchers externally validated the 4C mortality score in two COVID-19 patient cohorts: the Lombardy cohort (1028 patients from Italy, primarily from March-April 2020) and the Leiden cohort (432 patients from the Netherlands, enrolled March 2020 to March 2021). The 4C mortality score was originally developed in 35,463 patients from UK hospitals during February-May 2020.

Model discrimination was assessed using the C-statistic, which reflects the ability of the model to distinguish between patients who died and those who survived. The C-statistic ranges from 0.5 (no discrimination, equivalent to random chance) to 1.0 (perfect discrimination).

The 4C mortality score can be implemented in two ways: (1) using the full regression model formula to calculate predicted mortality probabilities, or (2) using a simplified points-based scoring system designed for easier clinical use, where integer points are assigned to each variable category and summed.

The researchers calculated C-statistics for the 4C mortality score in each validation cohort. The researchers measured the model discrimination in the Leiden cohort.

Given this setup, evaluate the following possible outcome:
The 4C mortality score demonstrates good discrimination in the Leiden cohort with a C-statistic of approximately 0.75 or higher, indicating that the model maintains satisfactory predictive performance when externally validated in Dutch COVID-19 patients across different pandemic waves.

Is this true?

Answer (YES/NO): YES